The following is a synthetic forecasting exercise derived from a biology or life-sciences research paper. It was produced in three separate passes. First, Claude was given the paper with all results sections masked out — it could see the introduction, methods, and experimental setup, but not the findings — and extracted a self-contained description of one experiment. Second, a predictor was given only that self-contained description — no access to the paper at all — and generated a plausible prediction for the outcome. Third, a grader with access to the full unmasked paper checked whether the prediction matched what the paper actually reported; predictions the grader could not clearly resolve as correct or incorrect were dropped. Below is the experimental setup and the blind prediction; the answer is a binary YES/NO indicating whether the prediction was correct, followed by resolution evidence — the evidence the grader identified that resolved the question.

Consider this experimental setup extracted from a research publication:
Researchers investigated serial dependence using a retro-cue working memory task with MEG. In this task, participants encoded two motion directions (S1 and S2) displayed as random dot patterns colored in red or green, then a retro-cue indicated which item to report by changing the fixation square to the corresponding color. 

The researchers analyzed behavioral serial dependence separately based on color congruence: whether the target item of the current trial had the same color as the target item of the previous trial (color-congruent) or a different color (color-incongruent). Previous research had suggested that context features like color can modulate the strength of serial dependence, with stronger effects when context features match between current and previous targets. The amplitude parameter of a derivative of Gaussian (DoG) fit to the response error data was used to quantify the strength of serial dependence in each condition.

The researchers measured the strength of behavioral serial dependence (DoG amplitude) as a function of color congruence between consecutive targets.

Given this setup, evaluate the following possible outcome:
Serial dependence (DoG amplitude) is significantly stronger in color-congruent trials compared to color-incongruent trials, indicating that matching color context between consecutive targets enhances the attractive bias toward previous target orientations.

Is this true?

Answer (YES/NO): YES